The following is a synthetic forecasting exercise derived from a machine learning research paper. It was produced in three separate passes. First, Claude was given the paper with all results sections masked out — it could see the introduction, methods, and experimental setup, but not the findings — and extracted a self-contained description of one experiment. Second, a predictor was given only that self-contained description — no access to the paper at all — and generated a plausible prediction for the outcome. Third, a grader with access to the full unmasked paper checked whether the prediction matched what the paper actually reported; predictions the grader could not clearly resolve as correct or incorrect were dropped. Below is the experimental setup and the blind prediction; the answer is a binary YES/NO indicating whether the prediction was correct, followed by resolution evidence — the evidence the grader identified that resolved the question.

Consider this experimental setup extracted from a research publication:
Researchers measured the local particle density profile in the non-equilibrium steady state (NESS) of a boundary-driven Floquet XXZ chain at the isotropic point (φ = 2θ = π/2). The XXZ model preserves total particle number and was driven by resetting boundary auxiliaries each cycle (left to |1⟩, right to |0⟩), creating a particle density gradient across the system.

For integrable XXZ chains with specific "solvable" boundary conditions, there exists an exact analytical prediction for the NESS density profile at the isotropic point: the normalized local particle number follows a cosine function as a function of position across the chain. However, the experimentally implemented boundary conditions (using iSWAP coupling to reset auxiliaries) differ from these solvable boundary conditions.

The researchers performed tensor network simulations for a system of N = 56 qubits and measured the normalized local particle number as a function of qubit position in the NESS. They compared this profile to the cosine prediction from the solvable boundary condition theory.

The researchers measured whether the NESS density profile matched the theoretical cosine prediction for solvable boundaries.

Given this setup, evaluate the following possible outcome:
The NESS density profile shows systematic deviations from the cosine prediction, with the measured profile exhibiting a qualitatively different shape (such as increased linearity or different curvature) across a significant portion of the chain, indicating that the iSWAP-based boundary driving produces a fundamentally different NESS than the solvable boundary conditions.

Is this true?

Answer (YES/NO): NO